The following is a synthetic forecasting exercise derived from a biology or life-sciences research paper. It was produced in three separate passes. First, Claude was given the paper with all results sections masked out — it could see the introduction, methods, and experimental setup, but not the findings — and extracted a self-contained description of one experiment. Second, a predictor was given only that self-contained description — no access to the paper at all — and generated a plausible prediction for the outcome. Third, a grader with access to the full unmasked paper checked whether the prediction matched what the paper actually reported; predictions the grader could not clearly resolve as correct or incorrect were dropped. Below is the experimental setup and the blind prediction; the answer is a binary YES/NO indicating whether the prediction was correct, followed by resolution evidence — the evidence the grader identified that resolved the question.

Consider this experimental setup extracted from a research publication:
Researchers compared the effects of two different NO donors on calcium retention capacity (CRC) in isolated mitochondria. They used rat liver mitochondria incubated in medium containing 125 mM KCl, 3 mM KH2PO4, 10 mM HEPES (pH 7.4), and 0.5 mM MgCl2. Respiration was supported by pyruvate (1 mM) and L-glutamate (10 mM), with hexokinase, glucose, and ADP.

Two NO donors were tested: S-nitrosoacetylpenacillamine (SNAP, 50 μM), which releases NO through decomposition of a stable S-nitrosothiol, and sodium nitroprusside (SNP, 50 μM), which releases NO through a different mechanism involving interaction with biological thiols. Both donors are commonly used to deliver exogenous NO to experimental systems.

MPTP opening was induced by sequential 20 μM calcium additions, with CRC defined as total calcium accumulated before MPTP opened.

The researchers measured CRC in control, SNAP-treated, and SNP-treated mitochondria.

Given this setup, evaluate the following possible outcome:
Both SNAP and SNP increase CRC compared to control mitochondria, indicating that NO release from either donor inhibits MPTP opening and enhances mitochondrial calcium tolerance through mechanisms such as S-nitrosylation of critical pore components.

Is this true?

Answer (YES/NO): NO